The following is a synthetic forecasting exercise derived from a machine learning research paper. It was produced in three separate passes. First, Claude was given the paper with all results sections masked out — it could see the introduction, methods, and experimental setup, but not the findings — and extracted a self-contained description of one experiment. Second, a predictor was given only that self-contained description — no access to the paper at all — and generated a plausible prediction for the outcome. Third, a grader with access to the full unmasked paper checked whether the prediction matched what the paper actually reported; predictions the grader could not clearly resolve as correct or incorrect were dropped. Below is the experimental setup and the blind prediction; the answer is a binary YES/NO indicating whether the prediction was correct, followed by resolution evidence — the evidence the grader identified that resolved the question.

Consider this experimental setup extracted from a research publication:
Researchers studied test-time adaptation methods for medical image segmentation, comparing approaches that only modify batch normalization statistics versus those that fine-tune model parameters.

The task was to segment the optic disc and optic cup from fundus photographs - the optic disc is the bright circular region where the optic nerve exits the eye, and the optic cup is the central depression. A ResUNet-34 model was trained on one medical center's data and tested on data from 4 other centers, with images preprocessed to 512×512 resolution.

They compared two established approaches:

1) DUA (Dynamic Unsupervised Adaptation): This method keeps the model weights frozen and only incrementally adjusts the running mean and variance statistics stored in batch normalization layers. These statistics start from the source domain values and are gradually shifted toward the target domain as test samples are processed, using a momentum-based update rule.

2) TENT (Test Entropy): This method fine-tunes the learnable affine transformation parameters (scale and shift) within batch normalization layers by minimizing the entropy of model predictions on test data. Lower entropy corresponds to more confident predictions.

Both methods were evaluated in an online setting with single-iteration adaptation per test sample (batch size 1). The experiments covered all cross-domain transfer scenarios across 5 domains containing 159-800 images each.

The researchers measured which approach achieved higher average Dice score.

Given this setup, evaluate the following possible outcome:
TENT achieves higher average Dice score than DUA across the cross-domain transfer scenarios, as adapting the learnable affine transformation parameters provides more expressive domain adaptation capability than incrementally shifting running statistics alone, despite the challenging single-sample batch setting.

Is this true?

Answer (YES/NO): NO